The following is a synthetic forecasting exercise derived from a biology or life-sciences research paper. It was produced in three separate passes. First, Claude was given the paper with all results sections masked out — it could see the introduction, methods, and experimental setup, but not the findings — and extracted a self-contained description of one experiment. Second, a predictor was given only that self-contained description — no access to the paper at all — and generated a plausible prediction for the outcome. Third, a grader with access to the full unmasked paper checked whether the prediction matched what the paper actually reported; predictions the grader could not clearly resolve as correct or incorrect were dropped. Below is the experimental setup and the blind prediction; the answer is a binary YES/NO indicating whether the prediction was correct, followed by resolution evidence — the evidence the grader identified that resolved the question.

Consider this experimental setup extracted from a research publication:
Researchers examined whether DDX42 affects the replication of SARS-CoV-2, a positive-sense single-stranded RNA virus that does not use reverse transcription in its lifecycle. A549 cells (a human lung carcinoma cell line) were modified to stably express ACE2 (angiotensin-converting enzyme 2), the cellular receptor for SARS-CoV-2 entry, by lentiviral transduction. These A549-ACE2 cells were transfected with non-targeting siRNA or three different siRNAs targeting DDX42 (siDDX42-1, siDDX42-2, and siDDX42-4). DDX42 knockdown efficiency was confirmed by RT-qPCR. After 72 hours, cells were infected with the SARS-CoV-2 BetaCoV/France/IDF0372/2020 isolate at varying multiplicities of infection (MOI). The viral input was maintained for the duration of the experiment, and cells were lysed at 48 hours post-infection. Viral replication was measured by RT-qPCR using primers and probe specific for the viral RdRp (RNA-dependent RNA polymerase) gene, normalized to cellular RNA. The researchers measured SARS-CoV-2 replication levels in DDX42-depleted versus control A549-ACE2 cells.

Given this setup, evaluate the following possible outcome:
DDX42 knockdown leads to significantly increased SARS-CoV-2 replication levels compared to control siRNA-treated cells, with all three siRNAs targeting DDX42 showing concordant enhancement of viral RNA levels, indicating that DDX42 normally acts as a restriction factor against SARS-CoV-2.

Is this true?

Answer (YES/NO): YES